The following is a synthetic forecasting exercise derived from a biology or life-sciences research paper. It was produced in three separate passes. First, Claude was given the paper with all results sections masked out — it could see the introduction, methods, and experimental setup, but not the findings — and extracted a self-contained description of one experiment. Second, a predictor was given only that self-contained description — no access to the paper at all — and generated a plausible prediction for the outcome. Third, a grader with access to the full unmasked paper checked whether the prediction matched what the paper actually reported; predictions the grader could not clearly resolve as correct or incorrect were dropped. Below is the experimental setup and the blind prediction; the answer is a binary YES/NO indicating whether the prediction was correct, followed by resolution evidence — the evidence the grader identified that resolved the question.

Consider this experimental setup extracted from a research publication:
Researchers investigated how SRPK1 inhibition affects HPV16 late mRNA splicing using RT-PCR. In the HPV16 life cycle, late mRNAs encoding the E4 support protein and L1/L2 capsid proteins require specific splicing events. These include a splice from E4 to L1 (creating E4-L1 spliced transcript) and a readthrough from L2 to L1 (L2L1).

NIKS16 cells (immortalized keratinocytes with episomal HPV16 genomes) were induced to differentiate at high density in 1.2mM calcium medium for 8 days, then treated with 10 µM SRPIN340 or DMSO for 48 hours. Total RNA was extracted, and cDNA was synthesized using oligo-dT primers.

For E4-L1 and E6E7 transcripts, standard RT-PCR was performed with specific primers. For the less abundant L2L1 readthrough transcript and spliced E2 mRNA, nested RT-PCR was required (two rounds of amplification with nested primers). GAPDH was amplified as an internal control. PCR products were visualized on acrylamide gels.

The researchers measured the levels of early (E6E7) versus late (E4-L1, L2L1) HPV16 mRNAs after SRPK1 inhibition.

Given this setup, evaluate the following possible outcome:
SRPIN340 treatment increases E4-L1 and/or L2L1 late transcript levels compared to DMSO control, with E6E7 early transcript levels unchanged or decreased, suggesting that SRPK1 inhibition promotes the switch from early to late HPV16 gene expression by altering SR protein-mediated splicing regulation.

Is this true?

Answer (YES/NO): NO